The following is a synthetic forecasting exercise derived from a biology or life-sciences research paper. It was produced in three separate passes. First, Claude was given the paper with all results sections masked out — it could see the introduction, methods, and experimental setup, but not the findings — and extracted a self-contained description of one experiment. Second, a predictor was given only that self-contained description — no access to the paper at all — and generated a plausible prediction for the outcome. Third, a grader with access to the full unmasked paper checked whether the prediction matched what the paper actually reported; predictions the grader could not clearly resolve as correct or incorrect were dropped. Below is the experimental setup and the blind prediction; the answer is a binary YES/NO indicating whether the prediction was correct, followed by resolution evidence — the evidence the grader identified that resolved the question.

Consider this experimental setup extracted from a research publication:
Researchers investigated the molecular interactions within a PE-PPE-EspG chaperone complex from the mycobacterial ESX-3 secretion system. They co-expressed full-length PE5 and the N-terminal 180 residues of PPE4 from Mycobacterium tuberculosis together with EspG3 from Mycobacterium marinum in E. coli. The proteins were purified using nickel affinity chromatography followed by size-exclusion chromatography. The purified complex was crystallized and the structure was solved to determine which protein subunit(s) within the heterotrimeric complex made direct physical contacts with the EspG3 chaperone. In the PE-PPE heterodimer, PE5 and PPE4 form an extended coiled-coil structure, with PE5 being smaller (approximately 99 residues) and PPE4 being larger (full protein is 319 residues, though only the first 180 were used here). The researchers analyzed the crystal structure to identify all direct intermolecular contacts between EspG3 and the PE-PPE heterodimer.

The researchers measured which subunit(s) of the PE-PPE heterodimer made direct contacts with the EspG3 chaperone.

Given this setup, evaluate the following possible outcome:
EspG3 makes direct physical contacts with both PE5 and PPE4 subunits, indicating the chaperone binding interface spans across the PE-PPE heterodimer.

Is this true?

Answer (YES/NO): NO